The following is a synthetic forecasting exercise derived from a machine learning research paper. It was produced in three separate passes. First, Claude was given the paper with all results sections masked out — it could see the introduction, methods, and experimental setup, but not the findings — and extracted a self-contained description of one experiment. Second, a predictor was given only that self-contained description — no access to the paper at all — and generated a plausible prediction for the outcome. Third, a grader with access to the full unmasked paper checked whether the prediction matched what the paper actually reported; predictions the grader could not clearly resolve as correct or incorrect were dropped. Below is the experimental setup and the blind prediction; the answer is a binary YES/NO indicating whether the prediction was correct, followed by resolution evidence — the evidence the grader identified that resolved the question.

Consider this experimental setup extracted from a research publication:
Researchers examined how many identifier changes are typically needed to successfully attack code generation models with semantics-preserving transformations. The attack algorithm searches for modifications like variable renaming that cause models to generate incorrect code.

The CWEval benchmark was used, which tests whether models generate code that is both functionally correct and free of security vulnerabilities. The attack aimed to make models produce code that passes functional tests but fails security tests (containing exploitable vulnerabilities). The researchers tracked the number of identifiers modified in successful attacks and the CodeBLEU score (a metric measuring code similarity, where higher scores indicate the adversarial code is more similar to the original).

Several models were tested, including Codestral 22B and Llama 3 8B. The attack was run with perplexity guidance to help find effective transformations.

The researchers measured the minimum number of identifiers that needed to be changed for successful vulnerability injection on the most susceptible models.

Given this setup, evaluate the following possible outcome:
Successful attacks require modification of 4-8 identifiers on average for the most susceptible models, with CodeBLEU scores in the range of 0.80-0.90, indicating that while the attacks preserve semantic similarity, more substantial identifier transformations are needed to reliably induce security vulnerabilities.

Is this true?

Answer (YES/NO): NO